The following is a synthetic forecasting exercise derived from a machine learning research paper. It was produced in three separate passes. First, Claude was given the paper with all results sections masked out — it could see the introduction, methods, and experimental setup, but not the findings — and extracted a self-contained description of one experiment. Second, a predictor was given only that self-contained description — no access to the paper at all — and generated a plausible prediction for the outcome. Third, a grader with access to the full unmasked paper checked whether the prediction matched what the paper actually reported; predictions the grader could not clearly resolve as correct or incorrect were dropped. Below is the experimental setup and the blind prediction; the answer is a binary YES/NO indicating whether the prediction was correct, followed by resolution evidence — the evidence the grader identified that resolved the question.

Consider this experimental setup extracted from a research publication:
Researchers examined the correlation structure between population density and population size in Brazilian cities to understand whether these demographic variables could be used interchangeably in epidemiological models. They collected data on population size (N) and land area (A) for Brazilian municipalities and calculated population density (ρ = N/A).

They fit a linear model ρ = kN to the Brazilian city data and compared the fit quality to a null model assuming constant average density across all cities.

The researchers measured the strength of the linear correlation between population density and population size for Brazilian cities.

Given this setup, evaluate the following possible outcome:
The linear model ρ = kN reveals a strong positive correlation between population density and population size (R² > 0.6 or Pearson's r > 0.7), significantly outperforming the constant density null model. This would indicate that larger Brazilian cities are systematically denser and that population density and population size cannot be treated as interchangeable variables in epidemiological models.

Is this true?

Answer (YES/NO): NO